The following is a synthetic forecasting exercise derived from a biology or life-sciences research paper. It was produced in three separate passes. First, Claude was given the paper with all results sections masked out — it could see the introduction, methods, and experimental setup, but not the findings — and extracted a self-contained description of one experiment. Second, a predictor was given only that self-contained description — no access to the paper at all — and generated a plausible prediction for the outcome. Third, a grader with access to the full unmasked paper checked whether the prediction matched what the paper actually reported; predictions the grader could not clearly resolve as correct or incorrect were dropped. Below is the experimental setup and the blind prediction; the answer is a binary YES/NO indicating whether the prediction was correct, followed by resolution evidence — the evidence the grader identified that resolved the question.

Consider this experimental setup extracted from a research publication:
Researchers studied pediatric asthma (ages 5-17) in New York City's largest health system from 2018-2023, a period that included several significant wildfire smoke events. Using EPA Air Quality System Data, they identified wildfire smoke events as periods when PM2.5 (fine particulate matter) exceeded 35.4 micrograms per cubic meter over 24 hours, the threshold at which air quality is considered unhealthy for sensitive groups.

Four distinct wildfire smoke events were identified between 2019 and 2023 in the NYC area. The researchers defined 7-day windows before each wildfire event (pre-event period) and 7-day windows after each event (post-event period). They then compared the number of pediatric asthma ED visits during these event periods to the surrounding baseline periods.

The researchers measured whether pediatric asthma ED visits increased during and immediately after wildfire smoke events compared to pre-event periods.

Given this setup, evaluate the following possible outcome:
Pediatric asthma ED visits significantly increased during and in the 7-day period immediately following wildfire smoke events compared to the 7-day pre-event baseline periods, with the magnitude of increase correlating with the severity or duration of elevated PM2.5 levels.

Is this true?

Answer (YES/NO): NO